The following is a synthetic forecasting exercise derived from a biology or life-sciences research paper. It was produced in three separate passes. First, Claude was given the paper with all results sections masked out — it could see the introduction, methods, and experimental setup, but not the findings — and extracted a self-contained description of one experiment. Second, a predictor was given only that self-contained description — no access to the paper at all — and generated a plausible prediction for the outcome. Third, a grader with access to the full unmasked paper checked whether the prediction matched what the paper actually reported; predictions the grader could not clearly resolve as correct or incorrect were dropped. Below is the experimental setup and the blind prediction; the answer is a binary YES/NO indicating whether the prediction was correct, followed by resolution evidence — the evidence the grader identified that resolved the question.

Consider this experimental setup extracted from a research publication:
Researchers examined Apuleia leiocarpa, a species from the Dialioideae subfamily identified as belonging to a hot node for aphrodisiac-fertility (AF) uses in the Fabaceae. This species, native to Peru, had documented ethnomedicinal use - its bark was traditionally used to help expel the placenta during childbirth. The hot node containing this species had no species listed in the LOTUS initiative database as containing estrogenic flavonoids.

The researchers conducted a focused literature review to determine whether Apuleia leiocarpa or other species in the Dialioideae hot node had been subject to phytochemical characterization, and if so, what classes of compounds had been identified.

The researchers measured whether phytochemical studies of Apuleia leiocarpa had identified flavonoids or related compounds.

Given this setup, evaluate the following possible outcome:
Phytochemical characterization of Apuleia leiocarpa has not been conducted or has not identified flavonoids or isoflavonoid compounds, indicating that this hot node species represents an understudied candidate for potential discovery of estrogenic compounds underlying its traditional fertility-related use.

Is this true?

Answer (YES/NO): NO